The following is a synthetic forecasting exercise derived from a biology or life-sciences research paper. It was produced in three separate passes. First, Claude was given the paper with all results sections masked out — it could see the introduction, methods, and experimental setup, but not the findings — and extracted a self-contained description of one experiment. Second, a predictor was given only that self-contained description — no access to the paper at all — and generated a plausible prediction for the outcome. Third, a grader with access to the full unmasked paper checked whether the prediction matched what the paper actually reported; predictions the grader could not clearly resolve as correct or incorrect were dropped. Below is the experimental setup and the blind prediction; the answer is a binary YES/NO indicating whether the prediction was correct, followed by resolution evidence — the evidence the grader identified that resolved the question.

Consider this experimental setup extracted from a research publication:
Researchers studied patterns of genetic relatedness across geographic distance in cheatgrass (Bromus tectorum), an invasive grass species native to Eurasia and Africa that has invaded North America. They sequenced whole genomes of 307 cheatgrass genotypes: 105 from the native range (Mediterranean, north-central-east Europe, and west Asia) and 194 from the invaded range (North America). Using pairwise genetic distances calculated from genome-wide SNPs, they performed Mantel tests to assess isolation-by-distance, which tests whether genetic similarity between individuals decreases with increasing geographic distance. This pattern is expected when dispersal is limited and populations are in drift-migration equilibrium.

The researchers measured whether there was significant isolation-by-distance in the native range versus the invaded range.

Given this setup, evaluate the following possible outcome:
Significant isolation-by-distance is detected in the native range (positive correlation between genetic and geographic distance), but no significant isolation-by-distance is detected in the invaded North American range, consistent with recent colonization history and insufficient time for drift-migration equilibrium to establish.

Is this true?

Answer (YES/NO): YES